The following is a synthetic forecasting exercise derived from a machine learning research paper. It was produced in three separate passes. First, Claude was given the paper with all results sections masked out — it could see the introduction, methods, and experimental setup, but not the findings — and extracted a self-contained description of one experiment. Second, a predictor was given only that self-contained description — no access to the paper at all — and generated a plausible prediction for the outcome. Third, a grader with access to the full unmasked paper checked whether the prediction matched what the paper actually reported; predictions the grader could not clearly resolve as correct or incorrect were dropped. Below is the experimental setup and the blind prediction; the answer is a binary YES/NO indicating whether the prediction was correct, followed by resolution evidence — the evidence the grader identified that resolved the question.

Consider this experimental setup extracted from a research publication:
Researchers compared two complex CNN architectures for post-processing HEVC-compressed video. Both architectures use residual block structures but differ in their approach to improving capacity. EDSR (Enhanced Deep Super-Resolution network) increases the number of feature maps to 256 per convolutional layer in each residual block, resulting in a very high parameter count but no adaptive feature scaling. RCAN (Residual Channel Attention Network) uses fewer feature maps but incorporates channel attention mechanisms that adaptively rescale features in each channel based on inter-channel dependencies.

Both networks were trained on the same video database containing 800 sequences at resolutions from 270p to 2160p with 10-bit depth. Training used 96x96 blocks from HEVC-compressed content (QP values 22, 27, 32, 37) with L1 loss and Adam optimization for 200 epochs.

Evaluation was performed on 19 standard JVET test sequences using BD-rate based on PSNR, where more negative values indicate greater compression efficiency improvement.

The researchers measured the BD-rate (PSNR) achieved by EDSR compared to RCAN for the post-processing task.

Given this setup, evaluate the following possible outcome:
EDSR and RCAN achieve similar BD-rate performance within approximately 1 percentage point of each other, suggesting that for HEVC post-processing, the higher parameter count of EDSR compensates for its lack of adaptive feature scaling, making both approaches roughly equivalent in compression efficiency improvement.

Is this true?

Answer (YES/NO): NO